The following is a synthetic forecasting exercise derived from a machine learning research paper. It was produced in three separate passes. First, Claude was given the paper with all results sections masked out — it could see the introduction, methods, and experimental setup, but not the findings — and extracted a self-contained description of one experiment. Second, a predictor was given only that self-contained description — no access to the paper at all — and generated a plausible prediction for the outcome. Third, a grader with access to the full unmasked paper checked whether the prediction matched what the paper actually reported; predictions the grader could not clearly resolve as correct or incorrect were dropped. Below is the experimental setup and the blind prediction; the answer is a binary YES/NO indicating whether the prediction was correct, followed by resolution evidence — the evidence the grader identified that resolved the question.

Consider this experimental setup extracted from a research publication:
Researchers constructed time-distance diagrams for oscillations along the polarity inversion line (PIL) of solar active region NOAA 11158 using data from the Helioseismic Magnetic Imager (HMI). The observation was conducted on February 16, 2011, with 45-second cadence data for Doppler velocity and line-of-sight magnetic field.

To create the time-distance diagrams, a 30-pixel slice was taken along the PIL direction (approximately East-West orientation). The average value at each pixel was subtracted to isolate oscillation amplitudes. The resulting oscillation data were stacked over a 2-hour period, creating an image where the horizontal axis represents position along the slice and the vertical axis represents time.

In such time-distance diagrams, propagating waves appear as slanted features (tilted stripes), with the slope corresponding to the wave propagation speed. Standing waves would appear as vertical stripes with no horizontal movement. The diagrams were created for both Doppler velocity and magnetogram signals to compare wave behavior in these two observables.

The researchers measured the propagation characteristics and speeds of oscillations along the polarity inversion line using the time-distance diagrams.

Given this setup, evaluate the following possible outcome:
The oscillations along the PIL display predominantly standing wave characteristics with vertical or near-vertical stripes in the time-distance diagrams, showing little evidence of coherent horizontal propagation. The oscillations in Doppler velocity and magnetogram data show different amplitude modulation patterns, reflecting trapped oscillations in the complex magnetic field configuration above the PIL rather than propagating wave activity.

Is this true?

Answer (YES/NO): NO